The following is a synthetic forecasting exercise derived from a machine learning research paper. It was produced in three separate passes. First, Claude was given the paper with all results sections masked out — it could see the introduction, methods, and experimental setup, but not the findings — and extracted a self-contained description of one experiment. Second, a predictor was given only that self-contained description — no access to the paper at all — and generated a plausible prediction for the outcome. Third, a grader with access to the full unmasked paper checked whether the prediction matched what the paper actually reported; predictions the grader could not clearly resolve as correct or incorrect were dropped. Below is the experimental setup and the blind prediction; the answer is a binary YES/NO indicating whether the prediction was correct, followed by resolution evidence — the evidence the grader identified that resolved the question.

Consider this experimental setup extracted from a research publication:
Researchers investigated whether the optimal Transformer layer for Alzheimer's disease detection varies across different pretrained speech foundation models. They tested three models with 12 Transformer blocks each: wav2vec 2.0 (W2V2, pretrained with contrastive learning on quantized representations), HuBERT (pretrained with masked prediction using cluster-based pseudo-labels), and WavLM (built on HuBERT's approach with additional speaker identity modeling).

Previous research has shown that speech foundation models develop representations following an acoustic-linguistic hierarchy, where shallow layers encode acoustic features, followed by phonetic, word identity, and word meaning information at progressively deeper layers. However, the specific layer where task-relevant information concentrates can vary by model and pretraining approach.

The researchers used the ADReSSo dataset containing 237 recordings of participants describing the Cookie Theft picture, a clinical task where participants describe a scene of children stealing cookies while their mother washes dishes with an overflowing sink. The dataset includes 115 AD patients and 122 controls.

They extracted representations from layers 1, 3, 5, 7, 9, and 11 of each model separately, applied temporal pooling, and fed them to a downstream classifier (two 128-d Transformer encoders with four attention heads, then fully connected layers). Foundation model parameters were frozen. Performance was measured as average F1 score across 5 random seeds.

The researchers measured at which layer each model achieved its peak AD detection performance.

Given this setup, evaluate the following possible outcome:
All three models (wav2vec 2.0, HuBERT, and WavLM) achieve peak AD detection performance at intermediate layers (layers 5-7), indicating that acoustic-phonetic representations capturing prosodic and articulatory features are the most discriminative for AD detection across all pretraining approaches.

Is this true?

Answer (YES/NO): NO